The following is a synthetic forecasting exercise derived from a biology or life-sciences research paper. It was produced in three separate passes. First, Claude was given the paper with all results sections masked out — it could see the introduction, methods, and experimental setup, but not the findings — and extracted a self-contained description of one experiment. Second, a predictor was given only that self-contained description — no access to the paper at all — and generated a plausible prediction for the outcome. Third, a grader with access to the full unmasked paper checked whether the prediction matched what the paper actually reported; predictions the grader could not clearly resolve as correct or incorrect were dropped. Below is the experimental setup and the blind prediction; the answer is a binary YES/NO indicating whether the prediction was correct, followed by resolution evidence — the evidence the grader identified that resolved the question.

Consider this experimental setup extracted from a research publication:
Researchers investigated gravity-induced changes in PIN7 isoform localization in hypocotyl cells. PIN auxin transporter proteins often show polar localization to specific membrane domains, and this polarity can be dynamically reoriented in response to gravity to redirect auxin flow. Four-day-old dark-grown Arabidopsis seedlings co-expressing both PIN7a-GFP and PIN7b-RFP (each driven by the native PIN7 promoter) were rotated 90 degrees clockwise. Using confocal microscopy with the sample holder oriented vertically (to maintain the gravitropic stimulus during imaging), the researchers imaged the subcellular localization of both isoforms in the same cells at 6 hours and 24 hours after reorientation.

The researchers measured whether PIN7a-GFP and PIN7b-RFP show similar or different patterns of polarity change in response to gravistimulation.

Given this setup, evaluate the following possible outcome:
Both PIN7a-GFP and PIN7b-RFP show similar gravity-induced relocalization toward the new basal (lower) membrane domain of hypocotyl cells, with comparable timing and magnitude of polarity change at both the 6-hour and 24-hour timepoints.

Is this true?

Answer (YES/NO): YES